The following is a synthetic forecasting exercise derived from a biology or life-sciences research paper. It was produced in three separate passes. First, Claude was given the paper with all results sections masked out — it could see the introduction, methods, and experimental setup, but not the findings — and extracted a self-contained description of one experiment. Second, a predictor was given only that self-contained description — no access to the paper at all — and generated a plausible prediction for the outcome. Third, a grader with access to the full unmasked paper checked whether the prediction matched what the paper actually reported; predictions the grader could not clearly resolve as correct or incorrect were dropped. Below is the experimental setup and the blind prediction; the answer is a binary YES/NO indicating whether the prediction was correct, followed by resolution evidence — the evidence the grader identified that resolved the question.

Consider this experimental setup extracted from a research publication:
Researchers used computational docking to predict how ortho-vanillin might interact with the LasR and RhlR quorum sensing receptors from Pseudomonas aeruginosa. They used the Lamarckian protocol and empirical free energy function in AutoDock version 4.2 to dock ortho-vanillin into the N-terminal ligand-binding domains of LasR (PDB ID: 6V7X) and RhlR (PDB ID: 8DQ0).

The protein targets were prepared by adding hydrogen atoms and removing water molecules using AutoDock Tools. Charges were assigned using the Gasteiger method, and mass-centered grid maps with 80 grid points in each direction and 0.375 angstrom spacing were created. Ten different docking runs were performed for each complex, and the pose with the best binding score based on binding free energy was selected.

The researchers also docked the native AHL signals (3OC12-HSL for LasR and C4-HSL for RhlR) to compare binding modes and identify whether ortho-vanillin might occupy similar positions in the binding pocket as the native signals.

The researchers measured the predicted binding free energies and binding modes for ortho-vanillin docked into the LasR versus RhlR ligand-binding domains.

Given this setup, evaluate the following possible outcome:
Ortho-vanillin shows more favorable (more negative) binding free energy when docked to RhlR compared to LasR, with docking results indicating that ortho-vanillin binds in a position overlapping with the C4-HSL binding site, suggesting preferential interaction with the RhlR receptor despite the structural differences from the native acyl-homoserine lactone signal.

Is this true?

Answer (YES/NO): NO